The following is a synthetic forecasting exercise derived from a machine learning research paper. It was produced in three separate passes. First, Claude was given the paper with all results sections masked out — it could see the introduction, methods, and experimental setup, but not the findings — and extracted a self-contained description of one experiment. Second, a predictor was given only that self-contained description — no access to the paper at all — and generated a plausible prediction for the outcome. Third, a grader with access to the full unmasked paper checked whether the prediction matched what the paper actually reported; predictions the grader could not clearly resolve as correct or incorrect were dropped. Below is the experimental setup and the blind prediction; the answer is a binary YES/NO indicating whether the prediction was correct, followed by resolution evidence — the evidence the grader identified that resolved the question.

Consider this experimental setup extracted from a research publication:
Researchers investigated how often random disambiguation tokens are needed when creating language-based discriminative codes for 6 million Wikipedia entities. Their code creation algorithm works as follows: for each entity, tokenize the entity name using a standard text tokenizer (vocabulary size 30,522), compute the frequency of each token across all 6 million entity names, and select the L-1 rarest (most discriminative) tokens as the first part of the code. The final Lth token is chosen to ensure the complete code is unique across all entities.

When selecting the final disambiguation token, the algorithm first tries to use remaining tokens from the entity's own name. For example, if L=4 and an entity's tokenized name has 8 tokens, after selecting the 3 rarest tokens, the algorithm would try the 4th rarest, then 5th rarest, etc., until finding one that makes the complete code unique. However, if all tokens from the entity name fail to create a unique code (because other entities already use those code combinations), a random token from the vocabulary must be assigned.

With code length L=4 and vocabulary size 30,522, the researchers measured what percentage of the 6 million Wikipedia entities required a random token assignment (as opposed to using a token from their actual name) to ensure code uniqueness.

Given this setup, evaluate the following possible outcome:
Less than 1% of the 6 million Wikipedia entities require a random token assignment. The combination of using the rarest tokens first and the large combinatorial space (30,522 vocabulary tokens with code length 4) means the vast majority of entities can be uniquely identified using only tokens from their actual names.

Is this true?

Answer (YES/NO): YES